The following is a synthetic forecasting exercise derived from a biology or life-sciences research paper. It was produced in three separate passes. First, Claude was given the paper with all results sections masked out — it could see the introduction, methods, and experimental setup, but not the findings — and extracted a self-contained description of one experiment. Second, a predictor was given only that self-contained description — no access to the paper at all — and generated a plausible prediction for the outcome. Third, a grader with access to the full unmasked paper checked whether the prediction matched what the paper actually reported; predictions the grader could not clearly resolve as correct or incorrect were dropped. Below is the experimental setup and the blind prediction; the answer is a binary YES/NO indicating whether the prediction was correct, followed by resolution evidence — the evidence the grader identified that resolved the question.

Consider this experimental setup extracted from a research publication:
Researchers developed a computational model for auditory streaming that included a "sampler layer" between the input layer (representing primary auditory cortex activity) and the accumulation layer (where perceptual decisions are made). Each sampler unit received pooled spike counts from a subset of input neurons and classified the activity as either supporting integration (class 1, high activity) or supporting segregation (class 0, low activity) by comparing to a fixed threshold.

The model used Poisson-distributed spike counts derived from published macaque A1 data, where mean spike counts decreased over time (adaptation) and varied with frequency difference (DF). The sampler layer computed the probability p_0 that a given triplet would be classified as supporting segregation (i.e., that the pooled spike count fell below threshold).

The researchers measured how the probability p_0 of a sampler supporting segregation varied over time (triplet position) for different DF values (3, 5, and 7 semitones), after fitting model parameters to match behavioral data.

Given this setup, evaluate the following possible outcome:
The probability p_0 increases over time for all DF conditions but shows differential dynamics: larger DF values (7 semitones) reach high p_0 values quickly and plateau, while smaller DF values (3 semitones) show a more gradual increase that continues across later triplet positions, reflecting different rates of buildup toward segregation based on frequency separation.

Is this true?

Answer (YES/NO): NO